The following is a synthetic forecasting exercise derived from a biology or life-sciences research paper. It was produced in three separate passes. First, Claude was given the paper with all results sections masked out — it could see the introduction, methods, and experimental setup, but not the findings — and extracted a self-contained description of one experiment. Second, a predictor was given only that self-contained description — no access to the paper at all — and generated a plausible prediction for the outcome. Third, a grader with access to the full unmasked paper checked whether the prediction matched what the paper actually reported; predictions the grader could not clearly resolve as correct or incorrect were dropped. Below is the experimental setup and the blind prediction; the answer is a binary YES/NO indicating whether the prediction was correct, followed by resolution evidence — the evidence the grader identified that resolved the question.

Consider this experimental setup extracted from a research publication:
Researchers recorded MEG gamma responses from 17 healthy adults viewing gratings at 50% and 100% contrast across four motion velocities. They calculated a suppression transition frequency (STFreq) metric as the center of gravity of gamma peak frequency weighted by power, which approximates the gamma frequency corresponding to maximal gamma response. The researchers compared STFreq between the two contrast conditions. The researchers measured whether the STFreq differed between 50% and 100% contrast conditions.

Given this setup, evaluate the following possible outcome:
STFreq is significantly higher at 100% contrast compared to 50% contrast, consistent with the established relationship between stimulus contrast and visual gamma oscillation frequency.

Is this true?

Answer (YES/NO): YES